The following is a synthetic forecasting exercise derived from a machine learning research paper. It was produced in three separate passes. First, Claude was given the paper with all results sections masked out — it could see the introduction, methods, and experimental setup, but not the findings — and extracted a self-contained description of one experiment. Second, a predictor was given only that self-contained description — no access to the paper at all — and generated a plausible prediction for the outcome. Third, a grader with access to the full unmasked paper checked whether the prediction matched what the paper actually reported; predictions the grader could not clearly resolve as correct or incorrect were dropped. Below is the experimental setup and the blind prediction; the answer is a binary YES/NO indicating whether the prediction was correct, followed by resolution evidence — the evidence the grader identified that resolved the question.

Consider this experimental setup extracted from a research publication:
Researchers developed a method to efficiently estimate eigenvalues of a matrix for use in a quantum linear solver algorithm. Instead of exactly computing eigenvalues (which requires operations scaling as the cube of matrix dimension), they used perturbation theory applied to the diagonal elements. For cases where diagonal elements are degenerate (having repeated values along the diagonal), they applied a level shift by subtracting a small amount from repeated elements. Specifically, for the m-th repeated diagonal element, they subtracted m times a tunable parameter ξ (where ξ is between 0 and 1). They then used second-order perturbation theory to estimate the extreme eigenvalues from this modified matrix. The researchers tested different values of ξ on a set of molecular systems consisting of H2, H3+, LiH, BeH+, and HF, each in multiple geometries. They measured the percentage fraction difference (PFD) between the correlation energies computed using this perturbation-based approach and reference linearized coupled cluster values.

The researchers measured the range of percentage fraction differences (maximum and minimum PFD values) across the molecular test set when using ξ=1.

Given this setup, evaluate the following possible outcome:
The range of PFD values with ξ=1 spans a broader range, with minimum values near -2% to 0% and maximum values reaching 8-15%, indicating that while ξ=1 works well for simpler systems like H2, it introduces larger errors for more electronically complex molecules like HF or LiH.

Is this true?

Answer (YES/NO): NO